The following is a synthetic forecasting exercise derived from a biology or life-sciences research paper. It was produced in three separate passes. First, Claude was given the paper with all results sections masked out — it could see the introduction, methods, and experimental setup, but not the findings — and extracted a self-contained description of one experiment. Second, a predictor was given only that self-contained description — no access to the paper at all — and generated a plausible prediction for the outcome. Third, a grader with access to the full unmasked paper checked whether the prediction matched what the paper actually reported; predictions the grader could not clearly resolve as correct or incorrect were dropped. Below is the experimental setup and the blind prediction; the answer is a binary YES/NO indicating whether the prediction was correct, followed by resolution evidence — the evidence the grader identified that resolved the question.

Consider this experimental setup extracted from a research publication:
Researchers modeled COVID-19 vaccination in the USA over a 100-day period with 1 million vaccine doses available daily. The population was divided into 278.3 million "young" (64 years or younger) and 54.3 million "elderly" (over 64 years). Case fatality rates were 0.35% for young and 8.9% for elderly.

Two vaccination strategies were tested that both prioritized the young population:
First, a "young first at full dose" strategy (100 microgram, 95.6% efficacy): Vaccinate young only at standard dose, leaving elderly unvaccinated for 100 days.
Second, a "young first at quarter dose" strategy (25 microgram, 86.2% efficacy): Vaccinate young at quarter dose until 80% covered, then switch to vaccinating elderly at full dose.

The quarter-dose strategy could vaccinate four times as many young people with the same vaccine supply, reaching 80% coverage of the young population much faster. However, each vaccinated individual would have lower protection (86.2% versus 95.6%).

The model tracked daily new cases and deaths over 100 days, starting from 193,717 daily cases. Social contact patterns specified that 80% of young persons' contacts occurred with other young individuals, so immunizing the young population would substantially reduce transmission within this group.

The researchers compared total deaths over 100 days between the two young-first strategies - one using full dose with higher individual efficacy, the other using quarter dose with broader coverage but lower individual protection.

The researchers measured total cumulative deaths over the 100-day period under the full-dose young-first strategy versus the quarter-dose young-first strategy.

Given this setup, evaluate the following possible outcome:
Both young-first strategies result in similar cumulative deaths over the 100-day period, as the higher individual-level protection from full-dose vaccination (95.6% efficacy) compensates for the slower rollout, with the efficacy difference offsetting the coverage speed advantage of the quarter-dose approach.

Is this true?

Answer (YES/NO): NO